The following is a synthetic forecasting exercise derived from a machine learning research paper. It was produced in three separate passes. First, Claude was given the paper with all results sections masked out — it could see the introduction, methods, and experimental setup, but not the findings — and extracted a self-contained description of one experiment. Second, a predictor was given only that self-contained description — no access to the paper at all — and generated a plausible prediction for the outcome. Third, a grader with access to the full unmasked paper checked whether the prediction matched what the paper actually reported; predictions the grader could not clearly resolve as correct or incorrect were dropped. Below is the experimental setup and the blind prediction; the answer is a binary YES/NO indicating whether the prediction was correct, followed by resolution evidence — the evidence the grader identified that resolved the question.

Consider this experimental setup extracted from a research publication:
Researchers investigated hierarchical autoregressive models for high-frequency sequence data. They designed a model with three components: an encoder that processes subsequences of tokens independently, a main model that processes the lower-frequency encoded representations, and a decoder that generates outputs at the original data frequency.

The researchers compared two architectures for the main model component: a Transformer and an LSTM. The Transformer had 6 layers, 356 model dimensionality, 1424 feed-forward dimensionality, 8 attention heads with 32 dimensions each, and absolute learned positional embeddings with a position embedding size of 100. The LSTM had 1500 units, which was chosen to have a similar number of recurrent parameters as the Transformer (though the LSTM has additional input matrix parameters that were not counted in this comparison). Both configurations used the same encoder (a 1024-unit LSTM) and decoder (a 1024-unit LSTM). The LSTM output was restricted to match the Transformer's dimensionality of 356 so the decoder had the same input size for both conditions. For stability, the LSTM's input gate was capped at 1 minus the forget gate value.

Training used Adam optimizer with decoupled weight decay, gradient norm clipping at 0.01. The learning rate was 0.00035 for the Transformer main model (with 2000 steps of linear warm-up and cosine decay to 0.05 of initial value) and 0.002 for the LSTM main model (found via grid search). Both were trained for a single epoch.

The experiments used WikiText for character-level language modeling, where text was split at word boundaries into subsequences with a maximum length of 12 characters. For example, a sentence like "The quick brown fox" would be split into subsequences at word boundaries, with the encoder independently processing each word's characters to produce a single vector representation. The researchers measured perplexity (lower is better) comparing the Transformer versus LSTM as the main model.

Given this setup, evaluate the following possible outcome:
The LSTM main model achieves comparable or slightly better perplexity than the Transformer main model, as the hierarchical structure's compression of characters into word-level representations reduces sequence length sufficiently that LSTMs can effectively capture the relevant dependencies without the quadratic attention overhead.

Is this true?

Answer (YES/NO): NO